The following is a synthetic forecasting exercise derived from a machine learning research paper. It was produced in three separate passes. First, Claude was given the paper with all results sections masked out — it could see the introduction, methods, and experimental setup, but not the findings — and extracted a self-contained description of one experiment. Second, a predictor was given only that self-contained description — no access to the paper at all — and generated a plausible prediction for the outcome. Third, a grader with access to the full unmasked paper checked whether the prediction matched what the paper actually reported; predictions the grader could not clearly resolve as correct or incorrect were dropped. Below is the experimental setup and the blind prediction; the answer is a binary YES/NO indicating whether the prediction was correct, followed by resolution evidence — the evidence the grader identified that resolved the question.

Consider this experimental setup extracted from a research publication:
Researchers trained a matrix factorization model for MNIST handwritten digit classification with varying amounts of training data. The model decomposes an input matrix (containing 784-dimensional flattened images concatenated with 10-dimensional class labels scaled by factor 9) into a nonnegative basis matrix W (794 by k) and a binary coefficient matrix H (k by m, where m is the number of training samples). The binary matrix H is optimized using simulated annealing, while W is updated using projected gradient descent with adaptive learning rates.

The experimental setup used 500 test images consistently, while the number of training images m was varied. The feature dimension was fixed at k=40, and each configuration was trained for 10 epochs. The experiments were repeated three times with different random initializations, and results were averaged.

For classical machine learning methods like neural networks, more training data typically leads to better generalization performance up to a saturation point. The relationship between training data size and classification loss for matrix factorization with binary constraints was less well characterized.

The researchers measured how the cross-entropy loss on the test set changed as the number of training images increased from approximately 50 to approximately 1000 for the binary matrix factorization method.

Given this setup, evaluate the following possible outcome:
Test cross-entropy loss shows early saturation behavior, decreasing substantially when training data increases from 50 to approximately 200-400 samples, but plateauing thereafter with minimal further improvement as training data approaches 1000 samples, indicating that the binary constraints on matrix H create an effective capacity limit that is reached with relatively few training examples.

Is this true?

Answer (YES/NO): NO